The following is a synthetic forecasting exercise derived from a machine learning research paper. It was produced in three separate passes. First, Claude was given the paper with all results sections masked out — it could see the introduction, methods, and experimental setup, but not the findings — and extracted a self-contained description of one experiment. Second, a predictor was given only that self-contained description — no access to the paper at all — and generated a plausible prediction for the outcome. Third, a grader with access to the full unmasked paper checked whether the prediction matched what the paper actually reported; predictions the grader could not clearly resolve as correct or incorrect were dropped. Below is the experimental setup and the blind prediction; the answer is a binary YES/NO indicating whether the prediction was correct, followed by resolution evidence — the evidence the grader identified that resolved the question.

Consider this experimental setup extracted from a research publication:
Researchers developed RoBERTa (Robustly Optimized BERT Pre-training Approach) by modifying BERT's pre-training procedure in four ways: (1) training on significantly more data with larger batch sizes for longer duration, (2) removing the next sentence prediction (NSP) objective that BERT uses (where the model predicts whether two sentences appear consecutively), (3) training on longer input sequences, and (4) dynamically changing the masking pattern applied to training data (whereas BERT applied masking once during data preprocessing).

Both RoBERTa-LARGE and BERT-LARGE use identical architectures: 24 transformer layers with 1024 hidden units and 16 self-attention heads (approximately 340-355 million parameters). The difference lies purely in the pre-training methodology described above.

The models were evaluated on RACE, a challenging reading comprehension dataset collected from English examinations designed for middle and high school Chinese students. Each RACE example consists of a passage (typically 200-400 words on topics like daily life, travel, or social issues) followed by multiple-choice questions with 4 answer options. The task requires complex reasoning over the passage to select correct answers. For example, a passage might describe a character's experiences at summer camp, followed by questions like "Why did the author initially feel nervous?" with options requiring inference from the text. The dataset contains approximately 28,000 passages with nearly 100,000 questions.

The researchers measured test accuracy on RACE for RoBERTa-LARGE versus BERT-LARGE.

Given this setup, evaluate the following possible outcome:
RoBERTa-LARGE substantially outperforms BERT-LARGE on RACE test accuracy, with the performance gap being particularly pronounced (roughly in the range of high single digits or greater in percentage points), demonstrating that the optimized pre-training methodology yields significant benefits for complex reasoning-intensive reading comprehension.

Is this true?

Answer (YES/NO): YES